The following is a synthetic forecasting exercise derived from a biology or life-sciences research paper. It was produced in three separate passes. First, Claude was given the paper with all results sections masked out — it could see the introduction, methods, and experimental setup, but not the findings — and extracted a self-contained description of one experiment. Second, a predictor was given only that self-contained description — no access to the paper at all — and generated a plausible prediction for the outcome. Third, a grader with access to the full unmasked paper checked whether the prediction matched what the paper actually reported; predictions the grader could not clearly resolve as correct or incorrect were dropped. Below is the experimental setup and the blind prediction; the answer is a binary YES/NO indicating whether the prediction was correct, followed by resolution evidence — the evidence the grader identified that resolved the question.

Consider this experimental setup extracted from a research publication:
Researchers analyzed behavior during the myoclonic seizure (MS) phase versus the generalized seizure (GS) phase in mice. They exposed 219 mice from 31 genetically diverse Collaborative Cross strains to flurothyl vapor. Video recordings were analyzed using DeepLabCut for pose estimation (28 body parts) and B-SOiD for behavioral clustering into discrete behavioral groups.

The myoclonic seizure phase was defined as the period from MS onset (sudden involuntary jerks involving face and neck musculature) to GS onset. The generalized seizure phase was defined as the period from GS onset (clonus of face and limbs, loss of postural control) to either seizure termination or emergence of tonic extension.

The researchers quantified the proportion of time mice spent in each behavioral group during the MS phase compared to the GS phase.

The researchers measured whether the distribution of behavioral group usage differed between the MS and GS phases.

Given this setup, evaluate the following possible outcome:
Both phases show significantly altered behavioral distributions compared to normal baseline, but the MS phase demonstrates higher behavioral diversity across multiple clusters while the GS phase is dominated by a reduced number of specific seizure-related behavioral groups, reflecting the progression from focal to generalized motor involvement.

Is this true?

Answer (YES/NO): NO